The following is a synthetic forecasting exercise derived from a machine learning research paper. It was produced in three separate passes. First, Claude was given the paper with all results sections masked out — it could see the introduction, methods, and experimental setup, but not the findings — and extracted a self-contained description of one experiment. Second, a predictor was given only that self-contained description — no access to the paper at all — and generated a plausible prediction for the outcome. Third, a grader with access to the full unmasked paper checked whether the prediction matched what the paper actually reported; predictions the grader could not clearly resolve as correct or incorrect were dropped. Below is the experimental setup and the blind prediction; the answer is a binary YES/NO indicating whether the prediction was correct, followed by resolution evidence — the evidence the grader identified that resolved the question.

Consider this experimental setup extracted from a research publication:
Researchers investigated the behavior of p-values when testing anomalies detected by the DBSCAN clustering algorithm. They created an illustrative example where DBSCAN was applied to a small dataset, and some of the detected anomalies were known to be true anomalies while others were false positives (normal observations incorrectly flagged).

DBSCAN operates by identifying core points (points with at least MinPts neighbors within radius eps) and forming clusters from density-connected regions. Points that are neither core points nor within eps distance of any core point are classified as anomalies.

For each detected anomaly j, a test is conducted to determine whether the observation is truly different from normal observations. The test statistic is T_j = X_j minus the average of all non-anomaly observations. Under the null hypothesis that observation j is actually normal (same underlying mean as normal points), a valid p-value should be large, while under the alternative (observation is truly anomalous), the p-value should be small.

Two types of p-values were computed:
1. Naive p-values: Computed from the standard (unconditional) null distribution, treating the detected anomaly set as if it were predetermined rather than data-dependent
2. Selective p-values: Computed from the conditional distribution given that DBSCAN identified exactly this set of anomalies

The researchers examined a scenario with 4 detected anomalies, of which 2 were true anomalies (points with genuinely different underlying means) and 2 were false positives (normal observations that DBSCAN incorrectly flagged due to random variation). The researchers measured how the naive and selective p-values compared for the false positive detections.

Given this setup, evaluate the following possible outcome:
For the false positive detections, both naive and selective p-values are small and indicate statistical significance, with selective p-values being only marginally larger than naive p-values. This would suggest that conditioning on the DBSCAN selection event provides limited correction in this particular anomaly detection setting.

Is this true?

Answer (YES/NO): NO